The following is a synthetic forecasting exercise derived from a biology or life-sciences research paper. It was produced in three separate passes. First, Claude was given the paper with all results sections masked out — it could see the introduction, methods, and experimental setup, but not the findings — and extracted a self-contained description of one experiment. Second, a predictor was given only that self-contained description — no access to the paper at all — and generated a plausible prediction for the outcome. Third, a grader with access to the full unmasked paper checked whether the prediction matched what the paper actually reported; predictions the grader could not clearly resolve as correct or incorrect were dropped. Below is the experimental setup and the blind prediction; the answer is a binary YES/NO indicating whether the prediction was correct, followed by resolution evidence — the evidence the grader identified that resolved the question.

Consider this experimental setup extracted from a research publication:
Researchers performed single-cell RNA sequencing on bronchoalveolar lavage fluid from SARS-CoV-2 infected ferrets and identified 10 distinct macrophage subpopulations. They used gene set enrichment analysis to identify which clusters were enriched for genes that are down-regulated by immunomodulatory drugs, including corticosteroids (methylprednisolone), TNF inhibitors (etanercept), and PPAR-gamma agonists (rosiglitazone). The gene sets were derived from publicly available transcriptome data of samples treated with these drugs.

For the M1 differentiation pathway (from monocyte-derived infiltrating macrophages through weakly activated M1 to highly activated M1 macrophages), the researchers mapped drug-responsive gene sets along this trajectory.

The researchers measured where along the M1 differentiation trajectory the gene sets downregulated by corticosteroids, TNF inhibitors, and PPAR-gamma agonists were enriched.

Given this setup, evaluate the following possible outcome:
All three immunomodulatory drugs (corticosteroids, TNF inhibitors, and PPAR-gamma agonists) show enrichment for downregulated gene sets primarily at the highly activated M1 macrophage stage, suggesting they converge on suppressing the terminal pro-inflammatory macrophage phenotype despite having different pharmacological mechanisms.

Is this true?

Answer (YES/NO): NO